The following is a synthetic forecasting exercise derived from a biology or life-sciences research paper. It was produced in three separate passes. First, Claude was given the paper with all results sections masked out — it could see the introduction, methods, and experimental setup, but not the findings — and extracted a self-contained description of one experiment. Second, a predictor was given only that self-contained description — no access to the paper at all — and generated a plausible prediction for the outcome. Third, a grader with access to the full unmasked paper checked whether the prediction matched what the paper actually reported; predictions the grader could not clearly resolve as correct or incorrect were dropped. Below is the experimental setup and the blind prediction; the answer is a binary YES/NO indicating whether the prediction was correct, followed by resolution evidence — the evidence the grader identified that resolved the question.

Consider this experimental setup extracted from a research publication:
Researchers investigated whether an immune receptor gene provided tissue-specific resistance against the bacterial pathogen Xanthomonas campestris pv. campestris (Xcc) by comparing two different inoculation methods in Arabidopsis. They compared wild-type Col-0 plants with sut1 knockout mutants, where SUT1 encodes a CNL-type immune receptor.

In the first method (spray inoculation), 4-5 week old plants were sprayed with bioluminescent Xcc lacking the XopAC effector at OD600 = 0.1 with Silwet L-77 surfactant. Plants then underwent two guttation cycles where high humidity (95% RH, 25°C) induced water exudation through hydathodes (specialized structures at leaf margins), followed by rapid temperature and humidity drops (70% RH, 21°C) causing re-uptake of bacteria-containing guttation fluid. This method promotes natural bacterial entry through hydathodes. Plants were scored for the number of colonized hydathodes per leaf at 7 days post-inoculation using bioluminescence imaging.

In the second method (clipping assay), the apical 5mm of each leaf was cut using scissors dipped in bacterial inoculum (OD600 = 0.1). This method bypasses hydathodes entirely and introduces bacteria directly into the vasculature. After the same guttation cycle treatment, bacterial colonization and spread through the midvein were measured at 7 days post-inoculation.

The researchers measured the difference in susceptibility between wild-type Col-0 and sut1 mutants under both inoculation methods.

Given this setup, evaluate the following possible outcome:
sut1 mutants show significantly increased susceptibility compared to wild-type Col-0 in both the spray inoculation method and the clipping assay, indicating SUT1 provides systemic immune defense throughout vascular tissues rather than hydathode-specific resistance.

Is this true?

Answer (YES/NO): NO